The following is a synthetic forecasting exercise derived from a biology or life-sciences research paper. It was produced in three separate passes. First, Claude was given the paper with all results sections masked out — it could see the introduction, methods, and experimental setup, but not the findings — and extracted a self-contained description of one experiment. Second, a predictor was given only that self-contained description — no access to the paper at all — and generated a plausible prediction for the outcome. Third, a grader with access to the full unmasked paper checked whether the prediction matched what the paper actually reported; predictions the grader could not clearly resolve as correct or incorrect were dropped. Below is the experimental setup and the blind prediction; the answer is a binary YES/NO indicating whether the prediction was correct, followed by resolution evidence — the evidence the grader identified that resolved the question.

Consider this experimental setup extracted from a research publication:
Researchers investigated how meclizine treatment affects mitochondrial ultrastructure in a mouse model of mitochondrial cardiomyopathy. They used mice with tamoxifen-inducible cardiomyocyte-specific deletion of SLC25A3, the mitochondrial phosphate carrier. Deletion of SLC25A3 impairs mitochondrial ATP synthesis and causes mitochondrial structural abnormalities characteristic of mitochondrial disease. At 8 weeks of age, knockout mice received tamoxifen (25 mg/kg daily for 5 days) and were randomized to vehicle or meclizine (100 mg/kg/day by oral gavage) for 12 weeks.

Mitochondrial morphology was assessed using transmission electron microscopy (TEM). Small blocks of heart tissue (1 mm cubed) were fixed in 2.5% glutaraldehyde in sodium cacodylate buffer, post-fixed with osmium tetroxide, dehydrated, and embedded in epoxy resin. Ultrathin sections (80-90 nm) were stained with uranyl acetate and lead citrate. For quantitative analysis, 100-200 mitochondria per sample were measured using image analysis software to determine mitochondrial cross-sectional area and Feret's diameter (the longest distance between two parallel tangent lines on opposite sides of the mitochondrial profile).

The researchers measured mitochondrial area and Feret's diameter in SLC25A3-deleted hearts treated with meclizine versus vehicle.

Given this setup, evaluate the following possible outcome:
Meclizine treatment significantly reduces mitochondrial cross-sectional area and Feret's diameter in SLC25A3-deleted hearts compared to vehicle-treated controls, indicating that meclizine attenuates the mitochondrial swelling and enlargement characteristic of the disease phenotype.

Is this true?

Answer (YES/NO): NO